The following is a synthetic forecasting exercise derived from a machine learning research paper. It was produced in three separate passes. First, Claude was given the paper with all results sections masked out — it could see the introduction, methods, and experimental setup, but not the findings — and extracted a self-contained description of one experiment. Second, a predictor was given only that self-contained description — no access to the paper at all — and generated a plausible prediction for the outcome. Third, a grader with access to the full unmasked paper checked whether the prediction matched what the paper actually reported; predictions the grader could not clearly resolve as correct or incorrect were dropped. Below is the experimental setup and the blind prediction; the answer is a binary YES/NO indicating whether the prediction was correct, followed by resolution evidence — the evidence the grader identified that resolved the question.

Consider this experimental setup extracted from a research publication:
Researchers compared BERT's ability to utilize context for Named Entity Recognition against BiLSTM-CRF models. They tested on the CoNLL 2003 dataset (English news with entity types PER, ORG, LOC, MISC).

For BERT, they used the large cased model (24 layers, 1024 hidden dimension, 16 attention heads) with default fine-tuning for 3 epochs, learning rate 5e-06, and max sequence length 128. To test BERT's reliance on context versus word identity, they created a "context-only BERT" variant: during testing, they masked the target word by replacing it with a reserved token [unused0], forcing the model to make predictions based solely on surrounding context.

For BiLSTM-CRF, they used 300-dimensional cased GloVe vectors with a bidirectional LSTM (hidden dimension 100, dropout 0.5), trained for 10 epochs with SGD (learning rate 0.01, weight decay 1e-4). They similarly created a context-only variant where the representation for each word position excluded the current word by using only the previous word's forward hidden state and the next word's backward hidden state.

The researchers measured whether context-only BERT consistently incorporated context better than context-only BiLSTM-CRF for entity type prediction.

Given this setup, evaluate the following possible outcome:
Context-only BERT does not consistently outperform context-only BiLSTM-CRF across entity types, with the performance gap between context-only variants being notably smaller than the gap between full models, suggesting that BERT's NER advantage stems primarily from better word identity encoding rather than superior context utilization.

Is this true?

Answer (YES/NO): YES